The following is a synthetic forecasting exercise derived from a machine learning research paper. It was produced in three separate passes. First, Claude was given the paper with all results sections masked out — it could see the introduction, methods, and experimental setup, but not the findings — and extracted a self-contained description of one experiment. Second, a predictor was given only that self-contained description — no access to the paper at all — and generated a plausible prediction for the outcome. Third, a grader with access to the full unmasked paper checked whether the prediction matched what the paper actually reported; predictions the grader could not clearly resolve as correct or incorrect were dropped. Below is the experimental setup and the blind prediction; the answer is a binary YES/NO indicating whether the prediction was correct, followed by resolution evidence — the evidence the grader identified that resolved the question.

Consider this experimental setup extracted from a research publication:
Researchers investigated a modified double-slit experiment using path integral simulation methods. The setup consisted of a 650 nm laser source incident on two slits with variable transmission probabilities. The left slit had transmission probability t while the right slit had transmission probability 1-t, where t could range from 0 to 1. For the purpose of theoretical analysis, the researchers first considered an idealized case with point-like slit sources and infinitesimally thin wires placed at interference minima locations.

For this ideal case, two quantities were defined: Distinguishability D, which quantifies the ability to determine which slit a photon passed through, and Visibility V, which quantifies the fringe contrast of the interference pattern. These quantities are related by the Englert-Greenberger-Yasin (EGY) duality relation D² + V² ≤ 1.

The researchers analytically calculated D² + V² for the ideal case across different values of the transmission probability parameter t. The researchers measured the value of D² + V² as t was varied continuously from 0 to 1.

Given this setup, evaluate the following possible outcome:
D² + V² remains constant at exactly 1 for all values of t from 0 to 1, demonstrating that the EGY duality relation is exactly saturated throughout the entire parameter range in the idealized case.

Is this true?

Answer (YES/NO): YES